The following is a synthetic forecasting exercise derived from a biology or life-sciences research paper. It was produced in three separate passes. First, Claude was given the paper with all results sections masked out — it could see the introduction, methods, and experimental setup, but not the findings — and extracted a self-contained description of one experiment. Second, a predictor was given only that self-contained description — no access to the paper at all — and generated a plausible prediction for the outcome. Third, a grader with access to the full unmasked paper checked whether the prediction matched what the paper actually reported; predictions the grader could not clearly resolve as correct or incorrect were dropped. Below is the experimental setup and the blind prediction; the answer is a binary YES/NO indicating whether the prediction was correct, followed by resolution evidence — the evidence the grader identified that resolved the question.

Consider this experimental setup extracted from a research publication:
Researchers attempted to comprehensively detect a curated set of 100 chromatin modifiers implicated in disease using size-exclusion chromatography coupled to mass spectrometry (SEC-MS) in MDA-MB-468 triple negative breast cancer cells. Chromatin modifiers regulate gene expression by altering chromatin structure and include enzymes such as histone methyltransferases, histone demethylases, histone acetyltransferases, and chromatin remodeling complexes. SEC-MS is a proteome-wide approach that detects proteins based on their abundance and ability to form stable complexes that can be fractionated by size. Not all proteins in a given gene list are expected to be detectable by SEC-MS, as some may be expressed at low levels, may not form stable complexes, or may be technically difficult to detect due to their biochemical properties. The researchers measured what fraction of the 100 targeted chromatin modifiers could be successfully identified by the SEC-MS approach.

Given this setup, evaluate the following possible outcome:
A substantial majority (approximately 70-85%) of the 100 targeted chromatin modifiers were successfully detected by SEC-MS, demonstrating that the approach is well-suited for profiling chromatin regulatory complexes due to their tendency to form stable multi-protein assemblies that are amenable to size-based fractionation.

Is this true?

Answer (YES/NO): YES